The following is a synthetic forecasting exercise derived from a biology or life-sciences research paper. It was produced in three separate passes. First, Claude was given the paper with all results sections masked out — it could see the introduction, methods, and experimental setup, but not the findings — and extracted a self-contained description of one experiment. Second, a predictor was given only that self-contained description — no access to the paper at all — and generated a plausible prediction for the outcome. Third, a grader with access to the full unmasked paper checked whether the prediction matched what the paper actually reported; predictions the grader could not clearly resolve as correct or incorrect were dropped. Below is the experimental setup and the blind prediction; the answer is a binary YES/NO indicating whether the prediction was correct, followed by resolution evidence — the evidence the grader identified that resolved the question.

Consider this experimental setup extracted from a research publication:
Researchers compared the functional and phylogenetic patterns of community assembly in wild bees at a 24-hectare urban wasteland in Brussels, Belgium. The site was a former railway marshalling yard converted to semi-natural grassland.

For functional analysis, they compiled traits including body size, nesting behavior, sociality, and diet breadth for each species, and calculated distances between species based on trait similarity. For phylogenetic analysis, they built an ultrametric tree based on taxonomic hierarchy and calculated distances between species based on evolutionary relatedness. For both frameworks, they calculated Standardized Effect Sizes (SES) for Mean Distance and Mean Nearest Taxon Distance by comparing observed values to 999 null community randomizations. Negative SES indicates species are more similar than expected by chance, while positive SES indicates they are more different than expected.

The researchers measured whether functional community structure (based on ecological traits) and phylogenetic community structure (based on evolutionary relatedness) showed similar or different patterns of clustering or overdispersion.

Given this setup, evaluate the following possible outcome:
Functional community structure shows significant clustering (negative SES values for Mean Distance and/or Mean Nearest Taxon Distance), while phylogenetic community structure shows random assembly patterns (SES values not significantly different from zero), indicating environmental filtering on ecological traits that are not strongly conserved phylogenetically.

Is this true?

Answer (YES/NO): NO